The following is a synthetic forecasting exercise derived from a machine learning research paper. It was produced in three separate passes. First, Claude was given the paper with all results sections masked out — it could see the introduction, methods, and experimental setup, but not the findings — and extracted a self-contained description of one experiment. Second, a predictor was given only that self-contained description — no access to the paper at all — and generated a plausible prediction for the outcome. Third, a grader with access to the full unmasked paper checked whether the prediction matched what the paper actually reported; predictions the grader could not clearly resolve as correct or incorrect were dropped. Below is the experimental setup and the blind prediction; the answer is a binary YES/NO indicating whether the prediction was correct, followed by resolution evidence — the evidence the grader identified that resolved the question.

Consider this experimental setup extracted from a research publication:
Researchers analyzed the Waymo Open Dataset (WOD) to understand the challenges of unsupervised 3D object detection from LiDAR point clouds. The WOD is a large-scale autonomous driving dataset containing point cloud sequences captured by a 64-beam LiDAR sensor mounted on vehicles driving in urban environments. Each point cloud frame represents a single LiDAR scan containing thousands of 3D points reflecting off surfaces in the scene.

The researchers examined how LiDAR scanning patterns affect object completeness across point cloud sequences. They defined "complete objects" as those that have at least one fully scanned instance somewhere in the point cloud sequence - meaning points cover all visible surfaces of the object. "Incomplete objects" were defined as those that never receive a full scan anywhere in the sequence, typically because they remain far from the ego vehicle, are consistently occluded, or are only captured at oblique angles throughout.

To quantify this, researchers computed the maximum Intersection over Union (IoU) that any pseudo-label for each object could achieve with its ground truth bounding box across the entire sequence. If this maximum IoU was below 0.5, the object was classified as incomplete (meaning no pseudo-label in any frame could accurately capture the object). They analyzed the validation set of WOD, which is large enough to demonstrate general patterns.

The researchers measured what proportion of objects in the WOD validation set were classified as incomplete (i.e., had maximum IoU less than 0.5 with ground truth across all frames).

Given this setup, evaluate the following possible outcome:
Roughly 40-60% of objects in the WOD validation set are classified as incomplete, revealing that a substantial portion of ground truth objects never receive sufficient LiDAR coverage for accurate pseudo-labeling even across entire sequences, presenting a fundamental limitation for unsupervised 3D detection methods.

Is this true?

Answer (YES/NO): NO